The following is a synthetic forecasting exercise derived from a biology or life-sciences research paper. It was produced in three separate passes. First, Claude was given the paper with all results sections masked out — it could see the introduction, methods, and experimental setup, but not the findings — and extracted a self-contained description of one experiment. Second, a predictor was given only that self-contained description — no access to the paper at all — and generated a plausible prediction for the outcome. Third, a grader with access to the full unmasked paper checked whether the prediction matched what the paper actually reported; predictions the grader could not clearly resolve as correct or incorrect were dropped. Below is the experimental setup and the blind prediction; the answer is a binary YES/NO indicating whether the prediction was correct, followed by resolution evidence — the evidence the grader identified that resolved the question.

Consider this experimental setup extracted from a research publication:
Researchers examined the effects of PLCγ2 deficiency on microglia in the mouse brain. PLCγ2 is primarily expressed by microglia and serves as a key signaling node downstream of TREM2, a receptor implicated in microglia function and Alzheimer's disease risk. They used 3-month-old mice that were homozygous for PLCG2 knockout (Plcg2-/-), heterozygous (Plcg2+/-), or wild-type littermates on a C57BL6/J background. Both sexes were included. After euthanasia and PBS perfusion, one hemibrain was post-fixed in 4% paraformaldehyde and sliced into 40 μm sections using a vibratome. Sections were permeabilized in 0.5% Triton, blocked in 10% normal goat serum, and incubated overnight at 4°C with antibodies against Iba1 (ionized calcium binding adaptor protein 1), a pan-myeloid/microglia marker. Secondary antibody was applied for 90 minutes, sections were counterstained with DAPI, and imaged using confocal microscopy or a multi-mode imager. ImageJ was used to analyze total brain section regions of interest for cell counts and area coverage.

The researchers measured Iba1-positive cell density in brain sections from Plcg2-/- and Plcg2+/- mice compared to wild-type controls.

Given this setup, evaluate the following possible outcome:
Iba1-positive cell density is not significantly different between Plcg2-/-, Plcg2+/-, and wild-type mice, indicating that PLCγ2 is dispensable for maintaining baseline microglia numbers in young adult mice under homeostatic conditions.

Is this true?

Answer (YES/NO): NO